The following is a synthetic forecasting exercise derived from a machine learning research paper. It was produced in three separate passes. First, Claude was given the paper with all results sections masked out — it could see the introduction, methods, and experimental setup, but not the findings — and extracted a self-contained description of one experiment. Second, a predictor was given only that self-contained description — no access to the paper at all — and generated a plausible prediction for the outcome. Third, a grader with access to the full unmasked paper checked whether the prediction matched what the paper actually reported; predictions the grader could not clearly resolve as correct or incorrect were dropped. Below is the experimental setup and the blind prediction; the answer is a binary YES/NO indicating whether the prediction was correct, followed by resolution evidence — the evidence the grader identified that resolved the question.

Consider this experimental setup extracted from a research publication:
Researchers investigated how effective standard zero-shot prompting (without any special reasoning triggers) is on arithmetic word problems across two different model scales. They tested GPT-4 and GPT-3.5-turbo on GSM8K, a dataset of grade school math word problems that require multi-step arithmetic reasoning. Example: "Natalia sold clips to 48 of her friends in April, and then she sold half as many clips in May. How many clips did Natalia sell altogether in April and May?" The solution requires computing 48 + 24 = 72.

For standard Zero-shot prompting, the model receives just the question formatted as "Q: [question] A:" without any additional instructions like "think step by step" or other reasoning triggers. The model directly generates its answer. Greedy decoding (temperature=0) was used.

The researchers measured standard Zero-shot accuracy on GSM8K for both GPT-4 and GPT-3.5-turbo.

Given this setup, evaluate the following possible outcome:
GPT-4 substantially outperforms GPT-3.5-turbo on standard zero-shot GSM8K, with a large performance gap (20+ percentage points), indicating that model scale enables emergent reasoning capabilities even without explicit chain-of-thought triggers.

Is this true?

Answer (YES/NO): YES